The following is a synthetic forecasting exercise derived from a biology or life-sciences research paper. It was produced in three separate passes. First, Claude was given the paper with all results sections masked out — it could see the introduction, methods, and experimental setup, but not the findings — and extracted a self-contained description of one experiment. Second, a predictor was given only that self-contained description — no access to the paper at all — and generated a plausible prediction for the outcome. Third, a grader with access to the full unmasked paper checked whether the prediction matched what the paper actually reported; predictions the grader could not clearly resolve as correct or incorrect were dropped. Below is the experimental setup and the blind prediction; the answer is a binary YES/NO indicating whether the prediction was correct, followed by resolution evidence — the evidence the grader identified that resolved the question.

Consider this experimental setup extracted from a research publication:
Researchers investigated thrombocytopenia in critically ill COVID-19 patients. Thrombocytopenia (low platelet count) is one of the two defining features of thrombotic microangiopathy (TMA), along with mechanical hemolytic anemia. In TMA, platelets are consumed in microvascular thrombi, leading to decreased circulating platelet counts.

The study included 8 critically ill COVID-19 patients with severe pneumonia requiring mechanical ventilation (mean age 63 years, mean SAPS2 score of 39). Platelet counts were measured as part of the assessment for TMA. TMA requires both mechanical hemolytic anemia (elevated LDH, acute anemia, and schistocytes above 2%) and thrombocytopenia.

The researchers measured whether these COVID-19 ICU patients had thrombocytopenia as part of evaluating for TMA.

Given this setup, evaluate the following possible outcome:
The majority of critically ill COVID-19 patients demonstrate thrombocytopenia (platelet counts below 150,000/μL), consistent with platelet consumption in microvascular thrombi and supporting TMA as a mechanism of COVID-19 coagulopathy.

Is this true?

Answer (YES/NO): NO